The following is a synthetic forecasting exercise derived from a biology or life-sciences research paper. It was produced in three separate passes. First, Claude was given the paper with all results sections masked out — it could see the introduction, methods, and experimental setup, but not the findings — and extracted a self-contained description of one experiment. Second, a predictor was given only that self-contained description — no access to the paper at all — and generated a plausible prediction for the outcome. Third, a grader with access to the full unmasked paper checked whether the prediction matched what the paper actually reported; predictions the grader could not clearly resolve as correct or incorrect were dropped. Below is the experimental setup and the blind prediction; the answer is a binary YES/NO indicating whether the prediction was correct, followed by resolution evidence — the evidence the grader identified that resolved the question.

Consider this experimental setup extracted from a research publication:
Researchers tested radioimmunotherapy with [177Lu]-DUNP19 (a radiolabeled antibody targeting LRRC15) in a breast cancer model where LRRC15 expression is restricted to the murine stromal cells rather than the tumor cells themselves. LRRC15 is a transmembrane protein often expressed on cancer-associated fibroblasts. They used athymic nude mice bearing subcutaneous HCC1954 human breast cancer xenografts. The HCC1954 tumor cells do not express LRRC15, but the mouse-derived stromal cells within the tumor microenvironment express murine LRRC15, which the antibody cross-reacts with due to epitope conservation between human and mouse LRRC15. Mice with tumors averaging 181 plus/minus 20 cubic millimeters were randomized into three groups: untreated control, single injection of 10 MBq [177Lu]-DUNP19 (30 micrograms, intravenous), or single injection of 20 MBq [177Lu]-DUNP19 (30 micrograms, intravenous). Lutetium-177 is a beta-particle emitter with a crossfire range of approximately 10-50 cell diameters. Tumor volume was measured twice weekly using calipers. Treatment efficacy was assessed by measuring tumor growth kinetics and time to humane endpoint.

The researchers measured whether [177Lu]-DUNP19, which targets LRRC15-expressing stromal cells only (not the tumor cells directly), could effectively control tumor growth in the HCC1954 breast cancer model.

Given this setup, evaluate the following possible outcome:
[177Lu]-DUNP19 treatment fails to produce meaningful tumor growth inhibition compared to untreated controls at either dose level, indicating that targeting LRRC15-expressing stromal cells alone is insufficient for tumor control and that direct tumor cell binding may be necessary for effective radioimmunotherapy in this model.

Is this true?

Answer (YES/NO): NO